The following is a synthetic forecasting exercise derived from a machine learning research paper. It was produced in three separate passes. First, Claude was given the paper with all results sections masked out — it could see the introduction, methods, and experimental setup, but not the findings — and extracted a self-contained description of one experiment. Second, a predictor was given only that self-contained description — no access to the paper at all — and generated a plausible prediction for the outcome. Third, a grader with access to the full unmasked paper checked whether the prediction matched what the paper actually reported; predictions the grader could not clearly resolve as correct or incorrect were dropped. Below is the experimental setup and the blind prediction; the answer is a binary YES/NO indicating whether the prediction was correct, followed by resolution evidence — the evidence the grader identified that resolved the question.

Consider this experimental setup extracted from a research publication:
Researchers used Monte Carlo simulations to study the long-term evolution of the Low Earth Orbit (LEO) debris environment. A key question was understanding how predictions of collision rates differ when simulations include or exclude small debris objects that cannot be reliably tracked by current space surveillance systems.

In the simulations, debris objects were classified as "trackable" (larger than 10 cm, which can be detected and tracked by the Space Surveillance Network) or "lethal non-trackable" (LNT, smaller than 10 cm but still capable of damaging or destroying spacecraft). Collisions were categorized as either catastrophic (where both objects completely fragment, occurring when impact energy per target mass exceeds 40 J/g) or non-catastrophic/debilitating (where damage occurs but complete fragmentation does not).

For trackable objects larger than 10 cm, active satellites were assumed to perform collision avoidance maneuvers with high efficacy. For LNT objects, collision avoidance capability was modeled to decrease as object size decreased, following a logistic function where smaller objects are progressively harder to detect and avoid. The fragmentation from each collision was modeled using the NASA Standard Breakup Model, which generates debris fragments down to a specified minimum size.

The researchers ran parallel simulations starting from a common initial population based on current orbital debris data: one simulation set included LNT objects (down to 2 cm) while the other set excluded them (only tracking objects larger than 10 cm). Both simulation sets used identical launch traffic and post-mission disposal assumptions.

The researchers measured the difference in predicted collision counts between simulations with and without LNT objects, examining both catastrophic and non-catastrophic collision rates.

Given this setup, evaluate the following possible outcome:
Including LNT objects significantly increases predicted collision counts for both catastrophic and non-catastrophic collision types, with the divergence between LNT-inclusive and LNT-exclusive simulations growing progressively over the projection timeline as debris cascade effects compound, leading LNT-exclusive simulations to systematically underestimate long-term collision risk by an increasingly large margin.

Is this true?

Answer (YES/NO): NO